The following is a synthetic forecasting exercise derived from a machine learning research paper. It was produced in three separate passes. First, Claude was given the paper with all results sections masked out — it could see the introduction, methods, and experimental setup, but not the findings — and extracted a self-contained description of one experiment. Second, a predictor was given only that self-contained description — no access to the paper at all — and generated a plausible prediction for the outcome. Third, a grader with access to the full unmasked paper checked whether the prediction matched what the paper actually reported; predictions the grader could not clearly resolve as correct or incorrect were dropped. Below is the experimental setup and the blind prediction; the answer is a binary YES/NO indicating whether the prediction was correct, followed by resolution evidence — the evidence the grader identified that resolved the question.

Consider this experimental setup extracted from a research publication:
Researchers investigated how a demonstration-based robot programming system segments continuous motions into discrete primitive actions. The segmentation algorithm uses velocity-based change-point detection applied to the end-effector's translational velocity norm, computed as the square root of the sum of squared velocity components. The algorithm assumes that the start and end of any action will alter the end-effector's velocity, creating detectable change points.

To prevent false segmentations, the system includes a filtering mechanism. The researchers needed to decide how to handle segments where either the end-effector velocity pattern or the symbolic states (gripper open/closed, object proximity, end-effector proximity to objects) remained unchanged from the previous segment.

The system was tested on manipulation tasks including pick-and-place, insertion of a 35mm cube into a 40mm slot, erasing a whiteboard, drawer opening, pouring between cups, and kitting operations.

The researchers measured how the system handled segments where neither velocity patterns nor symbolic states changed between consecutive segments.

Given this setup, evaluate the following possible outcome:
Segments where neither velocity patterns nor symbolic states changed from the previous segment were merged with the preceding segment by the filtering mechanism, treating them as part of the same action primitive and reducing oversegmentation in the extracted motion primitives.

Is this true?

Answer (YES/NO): NO